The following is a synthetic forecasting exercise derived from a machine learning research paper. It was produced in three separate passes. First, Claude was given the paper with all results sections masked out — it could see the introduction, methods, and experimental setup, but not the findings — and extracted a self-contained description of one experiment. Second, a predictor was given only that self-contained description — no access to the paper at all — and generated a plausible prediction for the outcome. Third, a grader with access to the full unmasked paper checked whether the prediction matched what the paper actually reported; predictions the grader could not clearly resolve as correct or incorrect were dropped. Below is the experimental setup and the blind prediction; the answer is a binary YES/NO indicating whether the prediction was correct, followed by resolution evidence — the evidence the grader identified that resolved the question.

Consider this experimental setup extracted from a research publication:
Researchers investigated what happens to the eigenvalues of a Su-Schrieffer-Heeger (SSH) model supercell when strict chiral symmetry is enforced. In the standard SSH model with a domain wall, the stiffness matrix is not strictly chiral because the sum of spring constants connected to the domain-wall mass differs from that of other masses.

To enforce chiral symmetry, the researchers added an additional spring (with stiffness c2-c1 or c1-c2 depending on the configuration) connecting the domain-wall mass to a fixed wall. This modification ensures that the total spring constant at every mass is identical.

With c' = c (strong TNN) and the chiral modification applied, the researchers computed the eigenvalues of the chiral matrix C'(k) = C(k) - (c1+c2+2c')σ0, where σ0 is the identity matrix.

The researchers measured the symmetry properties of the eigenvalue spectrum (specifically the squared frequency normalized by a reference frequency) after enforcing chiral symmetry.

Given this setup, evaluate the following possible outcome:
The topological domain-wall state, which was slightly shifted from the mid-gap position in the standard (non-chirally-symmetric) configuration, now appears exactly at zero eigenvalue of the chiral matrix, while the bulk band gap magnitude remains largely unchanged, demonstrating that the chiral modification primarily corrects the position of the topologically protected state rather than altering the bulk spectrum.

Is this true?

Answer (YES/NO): NO